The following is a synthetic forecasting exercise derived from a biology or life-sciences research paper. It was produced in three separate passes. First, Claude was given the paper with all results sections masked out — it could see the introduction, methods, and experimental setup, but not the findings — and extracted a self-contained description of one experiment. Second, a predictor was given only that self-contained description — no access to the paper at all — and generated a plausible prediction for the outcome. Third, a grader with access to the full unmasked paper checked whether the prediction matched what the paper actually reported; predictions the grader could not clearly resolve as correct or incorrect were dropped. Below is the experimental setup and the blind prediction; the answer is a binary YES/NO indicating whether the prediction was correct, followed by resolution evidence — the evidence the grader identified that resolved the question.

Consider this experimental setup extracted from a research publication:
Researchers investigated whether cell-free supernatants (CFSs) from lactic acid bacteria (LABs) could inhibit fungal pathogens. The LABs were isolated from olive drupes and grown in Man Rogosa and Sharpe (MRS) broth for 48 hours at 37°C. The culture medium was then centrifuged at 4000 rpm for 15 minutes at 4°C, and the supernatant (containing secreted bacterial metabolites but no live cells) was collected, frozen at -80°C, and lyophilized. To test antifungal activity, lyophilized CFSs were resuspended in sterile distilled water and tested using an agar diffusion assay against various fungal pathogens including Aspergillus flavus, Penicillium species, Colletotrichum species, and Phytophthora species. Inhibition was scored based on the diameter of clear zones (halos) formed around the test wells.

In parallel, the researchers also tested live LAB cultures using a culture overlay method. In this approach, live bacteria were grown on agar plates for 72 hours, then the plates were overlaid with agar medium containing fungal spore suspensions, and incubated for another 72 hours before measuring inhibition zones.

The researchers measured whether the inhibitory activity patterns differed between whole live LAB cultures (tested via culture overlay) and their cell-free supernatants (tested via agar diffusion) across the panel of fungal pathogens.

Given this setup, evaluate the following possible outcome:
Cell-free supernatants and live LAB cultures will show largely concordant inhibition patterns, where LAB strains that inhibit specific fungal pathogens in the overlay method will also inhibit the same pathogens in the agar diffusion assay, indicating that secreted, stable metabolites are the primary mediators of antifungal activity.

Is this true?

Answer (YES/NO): YES